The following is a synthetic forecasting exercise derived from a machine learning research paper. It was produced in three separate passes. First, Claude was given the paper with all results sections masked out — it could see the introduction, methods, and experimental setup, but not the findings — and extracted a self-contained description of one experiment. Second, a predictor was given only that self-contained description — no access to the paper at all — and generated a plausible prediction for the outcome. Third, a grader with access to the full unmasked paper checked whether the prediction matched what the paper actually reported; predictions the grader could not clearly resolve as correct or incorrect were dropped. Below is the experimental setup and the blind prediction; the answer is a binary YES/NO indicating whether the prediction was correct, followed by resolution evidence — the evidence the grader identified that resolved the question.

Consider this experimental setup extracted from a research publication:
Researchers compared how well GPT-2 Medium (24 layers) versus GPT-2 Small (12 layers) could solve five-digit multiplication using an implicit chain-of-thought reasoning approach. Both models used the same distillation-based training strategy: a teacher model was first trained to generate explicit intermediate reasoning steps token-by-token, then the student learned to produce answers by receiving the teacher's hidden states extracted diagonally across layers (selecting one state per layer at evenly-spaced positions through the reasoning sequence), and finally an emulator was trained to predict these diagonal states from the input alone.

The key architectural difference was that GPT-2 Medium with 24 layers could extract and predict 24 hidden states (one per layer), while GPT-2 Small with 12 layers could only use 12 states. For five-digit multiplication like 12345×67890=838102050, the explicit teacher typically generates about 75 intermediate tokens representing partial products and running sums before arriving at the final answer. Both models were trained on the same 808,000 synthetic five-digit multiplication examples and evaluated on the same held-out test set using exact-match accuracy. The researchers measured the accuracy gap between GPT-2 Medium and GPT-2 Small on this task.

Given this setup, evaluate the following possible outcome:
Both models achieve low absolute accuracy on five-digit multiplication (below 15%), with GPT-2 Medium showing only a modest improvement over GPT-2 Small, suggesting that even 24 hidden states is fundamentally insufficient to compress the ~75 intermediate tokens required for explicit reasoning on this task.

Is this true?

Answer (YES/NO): NO